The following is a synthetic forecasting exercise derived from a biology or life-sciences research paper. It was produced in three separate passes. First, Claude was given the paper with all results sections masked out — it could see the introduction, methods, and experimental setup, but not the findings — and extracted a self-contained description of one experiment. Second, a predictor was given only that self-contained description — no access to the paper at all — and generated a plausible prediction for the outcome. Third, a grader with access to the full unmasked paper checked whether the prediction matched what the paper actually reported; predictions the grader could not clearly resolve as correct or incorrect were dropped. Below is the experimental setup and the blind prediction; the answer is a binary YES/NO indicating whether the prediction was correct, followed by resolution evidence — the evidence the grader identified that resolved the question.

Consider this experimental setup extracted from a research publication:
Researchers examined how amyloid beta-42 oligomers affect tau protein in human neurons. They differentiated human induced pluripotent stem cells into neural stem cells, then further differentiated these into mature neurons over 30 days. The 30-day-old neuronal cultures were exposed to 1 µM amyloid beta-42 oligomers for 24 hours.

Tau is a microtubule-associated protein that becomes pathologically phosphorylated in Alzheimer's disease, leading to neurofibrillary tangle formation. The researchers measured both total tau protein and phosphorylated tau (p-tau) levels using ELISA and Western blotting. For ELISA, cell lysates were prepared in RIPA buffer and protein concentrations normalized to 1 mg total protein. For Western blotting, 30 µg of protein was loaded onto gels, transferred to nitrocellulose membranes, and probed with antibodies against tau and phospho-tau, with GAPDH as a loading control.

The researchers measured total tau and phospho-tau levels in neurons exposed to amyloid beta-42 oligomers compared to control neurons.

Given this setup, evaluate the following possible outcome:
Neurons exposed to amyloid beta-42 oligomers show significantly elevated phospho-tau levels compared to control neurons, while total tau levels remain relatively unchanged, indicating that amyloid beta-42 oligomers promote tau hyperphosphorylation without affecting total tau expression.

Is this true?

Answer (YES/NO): NO